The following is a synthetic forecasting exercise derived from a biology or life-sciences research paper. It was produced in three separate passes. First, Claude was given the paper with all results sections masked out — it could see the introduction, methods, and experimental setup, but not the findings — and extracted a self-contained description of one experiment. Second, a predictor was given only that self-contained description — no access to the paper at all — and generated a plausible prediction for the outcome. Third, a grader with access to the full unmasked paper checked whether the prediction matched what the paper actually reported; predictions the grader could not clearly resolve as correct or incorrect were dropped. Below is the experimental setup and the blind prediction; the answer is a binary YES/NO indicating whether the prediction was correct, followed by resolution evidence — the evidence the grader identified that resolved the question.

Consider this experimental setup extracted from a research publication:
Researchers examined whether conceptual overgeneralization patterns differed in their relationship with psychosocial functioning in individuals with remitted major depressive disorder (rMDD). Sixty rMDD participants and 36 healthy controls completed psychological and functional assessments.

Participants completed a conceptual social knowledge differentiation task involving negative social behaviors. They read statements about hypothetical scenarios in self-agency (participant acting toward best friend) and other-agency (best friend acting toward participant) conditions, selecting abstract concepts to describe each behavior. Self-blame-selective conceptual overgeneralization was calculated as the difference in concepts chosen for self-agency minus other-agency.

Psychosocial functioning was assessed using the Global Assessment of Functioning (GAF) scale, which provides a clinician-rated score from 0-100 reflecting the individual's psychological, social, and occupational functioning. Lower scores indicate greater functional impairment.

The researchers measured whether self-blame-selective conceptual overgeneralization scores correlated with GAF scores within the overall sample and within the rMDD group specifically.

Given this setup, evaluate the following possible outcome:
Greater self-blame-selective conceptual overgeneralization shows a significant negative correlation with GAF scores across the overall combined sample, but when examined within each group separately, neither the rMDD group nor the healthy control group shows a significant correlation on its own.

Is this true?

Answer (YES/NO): NO